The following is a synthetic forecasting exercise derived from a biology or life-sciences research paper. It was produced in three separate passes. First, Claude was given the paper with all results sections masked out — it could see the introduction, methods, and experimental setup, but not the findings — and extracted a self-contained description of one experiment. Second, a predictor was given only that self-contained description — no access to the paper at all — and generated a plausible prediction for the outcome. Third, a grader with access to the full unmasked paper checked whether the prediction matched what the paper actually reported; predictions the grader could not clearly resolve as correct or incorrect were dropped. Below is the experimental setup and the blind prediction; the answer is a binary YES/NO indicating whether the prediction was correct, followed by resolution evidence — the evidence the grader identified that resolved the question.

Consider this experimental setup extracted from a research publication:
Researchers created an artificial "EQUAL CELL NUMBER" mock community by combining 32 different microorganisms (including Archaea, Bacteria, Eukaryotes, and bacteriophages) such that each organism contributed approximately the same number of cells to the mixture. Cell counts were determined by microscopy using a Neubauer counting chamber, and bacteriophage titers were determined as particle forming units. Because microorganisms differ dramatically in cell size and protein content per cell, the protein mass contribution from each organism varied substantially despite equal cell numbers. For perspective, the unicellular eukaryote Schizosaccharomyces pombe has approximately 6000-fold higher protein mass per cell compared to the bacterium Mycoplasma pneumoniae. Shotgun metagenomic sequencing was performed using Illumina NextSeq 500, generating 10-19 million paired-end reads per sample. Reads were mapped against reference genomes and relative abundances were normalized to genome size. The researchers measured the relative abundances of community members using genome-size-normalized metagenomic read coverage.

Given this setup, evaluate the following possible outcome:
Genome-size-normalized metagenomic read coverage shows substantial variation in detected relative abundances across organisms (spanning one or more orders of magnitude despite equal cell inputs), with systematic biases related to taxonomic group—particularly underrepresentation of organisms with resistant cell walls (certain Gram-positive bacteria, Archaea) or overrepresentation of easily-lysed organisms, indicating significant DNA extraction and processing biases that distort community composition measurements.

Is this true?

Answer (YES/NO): NO